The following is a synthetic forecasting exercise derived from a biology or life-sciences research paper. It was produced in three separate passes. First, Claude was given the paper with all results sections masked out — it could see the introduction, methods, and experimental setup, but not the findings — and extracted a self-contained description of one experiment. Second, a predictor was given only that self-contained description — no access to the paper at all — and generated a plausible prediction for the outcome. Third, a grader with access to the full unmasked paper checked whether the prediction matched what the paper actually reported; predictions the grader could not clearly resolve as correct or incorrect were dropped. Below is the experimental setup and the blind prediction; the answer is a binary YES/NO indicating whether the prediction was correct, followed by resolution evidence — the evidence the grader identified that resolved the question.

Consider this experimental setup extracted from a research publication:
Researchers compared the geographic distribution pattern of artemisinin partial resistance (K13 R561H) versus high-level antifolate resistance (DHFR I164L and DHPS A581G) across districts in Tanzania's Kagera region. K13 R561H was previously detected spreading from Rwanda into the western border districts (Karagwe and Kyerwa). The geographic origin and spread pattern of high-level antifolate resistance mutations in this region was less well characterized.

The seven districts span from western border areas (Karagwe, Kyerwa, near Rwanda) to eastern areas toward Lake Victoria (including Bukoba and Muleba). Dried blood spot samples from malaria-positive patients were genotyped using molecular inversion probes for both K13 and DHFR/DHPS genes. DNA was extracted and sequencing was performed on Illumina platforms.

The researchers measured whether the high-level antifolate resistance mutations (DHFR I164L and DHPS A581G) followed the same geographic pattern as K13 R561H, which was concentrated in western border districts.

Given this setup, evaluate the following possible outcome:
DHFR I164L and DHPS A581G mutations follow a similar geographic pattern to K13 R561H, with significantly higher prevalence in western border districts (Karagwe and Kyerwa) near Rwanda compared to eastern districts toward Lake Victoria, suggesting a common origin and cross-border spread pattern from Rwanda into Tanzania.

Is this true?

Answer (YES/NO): NO